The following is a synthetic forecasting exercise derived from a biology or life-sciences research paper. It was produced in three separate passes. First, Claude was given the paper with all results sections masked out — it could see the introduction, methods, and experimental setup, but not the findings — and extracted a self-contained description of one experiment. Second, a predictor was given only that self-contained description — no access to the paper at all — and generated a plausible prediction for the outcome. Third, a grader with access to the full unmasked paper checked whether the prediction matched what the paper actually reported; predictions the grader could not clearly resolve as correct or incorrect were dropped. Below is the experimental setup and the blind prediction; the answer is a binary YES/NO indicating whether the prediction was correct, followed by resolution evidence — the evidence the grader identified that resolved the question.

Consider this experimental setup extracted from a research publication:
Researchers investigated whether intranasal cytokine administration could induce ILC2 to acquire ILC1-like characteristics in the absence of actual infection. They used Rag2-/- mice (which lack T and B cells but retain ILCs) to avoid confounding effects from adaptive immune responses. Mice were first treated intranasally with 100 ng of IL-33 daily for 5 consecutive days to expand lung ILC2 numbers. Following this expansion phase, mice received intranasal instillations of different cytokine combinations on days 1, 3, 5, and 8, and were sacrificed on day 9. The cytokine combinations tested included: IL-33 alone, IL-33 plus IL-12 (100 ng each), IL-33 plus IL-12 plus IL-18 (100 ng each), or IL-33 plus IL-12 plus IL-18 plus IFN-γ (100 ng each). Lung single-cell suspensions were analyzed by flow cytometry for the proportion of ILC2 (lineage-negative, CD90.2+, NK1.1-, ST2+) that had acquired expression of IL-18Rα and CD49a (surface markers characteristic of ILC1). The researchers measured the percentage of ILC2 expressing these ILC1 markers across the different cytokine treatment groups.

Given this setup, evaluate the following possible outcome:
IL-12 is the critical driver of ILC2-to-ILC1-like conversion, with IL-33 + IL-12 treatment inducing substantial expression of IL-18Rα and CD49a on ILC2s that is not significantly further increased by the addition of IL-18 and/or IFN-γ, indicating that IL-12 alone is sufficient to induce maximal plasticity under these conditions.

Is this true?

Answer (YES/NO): NO